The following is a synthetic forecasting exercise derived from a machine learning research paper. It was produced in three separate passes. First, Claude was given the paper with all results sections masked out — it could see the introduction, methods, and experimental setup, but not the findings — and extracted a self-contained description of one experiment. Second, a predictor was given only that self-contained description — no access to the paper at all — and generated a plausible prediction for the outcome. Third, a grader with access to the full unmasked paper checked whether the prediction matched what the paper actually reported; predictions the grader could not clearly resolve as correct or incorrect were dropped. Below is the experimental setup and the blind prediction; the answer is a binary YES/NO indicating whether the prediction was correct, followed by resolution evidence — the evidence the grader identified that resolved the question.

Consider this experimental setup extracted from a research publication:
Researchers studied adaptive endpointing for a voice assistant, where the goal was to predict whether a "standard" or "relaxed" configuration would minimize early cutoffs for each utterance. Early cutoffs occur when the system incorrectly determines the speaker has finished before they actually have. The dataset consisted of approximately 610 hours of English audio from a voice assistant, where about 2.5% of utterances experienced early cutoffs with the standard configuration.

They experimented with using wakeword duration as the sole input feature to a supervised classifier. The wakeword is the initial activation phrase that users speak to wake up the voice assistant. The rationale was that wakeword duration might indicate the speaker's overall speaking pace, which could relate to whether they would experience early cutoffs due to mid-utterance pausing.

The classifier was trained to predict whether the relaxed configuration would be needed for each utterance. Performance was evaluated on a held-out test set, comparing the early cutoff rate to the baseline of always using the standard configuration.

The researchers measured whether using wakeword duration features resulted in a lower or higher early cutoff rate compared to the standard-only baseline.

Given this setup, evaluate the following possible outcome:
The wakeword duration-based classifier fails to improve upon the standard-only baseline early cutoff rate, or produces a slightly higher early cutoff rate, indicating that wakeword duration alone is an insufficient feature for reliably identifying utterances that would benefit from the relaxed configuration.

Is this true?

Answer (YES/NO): YES